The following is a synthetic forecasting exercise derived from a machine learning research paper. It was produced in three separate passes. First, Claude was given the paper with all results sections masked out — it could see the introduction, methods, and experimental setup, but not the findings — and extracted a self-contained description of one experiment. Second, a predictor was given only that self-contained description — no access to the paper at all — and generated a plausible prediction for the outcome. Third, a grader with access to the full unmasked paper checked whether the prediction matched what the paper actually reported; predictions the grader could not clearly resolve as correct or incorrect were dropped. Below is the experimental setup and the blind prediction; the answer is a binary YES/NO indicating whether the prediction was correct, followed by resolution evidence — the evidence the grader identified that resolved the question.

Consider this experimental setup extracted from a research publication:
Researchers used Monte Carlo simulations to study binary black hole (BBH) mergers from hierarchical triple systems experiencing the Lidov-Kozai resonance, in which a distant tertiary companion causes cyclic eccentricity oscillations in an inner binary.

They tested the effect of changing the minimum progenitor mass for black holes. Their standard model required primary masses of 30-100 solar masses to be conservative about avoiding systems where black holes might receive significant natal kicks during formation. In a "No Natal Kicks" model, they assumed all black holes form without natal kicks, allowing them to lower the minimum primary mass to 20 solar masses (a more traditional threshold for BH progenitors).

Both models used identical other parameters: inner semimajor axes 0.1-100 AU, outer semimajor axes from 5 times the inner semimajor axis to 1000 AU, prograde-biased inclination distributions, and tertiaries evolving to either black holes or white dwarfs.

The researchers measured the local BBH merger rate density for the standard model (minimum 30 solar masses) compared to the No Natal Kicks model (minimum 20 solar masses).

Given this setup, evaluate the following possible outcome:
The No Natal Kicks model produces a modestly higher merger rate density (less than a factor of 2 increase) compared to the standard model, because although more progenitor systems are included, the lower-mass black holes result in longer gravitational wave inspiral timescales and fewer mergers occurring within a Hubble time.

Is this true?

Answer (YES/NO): NO